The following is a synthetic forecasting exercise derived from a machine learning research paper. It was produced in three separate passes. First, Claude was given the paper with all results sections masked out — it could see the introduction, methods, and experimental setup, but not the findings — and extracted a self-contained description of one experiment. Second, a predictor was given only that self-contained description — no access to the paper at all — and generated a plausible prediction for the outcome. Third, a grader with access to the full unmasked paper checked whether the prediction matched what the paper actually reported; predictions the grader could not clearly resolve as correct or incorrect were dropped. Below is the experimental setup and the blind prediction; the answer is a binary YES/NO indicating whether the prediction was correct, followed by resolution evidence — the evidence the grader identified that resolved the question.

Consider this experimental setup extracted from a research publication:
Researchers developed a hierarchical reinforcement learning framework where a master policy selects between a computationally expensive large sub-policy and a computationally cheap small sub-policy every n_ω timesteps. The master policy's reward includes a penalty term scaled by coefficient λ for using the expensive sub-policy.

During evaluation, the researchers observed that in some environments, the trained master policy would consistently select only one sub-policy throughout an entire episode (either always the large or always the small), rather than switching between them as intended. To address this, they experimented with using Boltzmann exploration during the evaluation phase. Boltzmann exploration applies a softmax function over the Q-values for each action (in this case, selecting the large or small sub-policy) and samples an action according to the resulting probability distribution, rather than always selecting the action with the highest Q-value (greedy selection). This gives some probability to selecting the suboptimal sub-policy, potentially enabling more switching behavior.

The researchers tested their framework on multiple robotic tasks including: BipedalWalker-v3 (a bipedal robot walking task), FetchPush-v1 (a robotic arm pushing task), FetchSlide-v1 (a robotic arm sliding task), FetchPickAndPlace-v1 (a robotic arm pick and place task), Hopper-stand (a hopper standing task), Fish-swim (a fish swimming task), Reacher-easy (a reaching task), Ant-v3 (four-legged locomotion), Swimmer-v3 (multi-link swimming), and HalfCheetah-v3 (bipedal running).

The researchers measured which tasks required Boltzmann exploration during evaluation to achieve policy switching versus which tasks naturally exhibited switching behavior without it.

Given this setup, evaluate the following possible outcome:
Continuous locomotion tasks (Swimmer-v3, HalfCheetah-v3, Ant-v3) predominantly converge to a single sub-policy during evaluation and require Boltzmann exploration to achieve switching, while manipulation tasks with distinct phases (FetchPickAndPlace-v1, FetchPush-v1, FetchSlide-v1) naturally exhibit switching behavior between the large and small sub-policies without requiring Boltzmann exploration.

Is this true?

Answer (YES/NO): NO